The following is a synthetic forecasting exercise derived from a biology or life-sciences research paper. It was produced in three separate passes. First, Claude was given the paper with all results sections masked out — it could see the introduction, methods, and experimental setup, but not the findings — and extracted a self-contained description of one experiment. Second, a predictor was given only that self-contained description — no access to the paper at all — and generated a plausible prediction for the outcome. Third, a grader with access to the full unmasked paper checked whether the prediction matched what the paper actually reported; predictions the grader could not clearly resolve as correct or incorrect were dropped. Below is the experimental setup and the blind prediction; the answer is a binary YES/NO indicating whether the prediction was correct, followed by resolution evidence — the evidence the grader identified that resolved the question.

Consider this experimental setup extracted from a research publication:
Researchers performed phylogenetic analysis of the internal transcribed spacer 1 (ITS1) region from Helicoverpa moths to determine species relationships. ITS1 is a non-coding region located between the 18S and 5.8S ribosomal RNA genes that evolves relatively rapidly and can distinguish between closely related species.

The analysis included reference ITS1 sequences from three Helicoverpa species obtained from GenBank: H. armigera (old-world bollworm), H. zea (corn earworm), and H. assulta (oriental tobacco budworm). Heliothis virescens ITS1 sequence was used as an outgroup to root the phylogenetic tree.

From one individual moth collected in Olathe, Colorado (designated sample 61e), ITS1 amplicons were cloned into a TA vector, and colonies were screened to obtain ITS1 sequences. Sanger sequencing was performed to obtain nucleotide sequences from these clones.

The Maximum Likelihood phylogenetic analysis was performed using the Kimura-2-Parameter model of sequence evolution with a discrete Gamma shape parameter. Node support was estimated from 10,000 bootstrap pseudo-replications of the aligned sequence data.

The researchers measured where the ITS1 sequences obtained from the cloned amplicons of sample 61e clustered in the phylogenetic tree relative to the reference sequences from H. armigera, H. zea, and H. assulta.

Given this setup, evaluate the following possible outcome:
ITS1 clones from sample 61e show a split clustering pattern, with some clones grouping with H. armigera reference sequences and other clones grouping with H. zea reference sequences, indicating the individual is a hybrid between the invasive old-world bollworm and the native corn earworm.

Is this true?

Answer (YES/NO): YES